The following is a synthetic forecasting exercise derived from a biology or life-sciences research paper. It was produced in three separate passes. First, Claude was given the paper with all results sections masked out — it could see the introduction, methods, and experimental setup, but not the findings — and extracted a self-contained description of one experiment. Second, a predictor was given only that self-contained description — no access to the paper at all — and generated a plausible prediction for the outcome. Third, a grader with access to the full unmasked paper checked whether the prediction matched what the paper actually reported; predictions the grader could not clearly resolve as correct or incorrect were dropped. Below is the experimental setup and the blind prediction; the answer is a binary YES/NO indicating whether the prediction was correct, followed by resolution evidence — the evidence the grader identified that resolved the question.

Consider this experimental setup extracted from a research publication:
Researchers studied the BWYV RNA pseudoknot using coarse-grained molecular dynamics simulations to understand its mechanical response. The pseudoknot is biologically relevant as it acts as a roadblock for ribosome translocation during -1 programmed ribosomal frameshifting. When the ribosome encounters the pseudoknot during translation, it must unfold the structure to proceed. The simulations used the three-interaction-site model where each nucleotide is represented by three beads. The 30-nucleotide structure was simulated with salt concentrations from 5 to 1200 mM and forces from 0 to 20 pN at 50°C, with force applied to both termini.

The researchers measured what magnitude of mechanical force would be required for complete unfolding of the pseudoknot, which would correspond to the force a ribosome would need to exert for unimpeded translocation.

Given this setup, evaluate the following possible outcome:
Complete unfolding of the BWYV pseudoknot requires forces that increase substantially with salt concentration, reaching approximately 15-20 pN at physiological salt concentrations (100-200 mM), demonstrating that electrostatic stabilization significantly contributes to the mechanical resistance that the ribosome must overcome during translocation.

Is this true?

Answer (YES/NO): NO